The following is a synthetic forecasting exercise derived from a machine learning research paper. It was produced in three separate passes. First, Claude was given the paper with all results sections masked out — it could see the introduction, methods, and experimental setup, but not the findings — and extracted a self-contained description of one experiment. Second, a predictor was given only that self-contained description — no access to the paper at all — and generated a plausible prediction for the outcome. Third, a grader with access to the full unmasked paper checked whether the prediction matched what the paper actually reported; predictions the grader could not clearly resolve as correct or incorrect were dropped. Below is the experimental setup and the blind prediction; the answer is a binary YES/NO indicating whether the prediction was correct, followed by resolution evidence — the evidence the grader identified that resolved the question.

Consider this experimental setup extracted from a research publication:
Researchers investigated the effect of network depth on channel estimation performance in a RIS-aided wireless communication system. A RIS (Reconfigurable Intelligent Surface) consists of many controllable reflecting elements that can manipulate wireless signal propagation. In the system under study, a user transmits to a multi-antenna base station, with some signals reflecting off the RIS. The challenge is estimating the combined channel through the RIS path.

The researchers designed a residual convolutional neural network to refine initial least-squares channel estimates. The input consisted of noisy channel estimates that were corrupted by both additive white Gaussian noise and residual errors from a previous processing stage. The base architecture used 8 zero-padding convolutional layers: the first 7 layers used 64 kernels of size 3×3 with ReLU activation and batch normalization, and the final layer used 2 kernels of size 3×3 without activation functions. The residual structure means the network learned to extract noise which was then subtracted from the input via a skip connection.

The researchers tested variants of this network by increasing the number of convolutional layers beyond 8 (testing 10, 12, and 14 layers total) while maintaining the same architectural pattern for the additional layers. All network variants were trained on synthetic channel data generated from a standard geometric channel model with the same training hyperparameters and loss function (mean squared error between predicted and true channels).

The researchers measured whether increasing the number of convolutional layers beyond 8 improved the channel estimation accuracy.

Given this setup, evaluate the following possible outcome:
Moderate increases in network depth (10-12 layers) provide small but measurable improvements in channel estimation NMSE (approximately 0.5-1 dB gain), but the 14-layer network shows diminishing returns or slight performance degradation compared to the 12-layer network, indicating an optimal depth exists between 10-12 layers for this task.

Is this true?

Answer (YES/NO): NO